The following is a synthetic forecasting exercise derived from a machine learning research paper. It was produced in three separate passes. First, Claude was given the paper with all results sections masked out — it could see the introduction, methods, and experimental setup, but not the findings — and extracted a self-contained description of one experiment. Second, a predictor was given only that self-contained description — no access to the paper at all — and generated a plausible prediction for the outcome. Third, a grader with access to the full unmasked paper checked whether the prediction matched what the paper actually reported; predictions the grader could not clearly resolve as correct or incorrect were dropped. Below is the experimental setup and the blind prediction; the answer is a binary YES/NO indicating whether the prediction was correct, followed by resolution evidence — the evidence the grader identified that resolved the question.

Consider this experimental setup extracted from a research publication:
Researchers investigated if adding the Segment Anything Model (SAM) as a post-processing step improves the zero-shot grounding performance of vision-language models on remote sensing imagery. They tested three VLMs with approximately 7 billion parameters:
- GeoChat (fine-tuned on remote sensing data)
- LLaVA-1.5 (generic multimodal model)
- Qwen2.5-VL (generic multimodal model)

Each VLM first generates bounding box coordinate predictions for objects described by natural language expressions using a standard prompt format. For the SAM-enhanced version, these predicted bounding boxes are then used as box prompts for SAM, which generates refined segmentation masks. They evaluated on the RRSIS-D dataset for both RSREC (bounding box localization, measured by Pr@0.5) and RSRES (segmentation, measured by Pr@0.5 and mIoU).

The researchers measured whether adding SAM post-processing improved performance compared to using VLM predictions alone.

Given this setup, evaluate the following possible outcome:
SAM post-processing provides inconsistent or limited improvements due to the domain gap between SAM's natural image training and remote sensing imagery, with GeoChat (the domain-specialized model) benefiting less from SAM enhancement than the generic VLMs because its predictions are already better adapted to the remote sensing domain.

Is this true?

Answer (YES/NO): NO